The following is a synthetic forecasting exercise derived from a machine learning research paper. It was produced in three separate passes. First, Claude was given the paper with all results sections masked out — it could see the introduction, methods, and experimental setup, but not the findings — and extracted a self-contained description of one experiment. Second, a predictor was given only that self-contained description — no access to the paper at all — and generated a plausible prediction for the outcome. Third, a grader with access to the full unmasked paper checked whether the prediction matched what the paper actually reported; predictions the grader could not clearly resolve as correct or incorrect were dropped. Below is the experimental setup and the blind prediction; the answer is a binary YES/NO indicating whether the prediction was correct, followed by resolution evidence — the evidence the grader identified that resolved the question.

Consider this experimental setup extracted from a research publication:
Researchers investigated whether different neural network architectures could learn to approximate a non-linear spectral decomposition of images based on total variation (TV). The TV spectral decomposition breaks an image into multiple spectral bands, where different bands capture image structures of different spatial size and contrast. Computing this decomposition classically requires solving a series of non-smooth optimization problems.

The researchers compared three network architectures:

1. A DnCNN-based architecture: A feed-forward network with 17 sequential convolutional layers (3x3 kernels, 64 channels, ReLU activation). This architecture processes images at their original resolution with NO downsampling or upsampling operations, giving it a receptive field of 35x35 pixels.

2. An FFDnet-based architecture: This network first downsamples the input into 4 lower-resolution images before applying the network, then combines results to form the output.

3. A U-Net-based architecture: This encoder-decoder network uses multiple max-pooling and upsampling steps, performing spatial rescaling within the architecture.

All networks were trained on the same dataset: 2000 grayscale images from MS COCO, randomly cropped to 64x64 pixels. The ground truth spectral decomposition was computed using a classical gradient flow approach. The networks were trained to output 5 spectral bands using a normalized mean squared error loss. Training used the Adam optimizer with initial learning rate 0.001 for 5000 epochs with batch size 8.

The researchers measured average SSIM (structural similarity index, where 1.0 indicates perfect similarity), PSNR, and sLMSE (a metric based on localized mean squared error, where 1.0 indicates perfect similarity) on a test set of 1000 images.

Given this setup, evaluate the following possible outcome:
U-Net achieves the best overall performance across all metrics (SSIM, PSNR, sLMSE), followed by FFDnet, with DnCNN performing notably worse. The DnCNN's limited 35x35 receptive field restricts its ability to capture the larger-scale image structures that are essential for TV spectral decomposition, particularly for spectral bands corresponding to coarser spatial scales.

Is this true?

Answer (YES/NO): NO